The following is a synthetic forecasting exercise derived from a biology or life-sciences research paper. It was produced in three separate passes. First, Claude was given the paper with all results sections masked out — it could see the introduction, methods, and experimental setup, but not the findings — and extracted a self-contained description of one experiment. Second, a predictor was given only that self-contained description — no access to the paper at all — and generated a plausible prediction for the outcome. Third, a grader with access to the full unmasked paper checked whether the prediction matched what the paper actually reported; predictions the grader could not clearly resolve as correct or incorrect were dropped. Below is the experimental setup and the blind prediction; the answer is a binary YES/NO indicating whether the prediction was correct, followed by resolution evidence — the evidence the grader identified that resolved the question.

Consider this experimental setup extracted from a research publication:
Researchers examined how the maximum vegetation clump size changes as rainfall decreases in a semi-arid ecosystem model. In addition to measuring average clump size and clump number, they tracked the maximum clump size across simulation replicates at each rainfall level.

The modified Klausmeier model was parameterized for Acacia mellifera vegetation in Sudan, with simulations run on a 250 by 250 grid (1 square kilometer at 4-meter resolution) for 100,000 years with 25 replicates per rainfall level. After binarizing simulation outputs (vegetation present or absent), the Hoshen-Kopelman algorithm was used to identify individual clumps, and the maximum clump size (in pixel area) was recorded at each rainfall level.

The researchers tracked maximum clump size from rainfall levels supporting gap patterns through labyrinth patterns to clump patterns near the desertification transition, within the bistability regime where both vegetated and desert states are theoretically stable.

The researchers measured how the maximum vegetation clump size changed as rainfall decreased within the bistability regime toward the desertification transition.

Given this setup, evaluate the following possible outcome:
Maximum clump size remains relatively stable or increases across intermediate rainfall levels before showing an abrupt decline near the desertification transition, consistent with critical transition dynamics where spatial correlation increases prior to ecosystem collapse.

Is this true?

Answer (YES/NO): NO